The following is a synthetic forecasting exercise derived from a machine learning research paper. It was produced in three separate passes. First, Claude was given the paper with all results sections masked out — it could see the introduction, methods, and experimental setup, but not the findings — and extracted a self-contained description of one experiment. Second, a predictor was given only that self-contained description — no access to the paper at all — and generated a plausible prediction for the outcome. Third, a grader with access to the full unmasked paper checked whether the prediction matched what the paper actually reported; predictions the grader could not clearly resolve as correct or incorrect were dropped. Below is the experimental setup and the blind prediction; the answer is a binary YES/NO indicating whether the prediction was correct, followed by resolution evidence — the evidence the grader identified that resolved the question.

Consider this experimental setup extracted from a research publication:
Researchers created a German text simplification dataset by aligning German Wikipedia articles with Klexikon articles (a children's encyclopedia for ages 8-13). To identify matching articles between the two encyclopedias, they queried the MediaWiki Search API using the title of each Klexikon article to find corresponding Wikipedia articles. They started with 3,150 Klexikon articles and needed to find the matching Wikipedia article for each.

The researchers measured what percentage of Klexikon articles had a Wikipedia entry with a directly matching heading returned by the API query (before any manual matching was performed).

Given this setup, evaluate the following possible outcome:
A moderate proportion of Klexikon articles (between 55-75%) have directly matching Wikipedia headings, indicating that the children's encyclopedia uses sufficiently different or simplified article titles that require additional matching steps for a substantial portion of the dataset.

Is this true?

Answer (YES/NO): NO